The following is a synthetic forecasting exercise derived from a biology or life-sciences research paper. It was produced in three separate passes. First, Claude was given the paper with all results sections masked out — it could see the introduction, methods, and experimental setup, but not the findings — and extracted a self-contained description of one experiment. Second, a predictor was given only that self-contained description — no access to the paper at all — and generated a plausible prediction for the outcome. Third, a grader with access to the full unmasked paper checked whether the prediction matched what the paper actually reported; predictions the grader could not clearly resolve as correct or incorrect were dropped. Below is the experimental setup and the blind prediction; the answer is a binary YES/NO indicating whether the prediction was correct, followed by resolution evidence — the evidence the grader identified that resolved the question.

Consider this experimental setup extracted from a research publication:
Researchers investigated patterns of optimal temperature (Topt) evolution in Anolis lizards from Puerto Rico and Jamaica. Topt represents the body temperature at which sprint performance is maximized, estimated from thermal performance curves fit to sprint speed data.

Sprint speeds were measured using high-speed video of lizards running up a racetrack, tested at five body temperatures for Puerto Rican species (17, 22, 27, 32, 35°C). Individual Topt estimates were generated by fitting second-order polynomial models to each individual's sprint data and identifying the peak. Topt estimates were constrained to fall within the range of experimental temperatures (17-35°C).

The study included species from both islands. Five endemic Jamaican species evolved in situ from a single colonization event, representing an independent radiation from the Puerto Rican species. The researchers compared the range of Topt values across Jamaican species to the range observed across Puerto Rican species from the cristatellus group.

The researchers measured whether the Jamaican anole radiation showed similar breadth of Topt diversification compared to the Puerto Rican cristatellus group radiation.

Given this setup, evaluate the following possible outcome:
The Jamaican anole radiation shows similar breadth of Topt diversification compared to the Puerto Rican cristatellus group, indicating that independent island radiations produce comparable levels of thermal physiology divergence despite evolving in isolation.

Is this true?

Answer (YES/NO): YES